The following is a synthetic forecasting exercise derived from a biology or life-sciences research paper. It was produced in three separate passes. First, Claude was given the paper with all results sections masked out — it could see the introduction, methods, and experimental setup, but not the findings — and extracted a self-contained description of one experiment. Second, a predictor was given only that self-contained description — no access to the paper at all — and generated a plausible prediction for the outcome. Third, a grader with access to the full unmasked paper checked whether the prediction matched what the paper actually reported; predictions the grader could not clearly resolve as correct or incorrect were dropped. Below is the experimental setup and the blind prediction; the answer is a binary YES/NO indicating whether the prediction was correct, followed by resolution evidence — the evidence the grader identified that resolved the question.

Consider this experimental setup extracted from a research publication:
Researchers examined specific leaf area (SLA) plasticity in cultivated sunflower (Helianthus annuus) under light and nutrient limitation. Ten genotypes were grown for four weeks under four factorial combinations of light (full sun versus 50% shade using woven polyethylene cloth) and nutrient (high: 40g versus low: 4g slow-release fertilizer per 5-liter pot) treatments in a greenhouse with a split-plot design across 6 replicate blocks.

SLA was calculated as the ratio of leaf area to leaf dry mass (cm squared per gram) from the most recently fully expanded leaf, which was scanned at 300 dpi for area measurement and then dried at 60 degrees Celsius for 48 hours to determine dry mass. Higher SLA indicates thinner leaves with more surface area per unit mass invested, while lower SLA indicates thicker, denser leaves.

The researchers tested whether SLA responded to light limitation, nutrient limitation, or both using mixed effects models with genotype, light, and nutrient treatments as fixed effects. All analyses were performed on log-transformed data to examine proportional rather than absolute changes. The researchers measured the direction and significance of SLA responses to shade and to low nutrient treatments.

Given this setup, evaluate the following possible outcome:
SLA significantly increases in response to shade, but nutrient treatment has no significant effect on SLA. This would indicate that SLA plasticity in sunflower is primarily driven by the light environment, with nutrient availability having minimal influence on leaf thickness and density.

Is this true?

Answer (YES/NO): YES